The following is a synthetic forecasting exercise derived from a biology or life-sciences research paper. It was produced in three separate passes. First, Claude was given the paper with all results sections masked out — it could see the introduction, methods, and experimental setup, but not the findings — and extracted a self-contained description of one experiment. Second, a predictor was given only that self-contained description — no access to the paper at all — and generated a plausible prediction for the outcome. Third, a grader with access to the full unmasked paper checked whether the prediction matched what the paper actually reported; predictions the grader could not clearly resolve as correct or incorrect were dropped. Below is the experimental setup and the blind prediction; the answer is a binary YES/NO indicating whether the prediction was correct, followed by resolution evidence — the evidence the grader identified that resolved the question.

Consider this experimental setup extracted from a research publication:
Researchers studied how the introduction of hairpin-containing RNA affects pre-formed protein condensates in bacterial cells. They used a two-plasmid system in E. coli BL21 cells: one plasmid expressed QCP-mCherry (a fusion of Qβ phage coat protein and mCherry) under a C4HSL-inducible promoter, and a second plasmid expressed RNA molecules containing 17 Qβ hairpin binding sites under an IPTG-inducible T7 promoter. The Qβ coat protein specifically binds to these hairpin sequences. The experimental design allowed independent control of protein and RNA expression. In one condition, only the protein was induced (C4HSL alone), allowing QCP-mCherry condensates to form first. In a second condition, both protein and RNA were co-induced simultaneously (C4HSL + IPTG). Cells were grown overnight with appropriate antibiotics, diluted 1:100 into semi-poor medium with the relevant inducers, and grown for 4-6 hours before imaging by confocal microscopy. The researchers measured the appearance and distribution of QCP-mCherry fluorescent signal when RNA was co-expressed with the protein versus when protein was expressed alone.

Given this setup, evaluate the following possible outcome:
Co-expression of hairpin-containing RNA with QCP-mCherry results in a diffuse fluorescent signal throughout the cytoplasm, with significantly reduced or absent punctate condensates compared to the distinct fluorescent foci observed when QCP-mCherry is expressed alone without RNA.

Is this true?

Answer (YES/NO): NO